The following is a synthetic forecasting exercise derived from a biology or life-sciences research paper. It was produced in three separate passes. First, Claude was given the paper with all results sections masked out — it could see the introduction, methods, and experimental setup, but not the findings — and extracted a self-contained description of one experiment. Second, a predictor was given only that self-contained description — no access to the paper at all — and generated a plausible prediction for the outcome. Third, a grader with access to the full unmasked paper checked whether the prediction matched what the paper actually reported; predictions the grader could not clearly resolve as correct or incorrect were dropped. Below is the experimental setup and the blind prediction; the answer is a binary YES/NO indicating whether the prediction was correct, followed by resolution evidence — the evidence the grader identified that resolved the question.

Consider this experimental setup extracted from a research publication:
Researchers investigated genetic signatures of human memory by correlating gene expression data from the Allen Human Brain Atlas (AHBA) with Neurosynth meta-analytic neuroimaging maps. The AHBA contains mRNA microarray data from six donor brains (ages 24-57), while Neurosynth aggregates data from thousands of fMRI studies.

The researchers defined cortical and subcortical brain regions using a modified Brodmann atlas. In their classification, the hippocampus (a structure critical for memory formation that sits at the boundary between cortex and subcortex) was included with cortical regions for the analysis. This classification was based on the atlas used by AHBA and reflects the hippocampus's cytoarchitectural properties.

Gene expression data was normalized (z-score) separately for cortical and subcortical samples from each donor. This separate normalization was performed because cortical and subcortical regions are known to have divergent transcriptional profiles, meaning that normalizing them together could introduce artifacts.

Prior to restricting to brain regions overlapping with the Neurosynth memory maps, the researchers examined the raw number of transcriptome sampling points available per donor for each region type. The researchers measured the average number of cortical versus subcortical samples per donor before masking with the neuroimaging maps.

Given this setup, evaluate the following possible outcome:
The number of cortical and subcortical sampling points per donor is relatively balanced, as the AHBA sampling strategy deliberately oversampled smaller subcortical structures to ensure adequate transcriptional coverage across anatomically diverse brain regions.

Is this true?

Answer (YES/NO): YES